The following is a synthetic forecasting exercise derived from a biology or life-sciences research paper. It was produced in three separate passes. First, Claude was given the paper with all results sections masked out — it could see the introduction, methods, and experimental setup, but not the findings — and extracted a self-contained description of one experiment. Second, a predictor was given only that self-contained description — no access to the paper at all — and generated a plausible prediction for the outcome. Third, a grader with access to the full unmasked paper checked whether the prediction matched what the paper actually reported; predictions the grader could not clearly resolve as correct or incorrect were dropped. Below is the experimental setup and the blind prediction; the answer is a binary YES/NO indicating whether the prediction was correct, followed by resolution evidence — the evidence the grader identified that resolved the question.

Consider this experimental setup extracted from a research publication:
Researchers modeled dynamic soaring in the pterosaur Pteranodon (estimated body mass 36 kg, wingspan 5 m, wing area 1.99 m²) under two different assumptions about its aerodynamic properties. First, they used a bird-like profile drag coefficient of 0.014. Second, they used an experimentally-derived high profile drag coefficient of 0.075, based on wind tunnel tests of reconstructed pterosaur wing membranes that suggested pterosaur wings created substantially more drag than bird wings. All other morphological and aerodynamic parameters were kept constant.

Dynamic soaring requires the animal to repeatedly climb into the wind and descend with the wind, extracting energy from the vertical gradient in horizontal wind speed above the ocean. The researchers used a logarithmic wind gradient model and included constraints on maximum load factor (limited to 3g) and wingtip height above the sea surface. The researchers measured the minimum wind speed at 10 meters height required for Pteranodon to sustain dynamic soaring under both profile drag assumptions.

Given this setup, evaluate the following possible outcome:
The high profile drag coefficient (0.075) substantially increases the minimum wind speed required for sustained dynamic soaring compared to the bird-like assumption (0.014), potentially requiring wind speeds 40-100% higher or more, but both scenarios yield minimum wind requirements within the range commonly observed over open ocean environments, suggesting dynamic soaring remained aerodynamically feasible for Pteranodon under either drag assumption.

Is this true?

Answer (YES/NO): NO